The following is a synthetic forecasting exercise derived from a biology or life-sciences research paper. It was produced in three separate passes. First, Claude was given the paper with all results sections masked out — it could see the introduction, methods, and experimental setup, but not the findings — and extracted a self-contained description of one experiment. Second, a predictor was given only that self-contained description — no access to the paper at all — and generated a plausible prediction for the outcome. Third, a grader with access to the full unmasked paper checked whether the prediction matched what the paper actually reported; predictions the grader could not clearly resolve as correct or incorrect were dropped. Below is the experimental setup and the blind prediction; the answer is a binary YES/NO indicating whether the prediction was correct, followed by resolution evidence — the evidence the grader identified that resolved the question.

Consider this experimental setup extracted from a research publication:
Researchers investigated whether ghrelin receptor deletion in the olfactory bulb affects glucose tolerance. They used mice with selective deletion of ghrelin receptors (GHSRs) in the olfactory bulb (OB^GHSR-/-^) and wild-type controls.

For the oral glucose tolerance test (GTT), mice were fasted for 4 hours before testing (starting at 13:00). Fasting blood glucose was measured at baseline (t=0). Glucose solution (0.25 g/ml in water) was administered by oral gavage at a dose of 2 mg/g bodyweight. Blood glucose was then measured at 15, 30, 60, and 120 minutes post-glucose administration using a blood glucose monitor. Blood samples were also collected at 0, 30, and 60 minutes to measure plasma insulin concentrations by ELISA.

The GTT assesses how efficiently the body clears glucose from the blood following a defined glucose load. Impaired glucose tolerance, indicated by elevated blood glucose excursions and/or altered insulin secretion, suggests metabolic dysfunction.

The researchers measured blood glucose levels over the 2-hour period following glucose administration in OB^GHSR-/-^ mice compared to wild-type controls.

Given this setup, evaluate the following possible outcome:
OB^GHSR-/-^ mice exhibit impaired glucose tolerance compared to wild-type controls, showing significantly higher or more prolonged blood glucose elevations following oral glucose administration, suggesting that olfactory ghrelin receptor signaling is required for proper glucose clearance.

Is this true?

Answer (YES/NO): YES